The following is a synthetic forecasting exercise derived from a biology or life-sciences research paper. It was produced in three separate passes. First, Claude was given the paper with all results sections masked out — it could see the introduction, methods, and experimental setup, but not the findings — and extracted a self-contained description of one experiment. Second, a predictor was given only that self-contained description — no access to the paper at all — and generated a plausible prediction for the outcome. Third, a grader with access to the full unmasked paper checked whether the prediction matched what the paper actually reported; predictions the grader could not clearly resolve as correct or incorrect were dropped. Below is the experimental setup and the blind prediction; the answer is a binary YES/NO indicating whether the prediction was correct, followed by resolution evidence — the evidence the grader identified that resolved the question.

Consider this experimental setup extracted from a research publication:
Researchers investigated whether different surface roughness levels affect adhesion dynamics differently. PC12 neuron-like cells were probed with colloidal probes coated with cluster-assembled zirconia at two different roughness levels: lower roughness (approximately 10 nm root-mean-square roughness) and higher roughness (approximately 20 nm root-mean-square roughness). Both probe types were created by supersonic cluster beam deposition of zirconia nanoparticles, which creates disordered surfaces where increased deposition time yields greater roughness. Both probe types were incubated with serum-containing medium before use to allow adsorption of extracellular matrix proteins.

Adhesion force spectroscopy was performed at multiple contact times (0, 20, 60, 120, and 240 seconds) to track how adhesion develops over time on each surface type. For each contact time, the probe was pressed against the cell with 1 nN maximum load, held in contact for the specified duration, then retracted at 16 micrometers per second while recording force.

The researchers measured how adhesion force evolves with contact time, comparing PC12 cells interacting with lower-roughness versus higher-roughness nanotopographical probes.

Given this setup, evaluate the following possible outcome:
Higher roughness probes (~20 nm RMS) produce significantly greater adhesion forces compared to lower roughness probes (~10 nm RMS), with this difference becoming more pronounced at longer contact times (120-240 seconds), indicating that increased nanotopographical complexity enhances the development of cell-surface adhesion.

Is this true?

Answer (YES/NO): NO